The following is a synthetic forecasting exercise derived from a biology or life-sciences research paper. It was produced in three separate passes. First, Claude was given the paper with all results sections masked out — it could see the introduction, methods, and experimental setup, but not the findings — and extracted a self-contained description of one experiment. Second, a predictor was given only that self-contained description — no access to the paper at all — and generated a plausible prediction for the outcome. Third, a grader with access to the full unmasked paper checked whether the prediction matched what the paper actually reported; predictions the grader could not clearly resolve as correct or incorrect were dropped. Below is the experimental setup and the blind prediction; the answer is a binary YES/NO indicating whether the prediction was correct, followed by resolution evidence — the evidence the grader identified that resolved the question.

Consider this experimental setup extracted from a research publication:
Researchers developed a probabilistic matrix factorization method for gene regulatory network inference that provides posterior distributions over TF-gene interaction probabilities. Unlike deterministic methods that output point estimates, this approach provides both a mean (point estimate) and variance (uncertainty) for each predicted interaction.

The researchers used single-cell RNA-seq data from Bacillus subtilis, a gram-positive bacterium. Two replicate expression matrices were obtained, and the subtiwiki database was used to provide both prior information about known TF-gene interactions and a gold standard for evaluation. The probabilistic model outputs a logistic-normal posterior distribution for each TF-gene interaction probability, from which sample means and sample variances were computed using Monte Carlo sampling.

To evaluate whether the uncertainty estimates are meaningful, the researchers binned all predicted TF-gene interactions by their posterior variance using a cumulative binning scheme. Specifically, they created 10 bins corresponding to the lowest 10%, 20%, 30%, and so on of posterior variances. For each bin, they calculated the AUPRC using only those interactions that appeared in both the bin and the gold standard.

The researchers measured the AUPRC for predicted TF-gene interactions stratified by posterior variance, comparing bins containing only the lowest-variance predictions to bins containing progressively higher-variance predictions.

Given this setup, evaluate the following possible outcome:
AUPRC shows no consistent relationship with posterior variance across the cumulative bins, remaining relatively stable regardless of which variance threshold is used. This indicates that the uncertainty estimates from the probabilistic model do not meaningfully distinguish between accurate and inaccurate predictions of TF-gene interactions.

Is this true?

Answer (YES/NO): NO